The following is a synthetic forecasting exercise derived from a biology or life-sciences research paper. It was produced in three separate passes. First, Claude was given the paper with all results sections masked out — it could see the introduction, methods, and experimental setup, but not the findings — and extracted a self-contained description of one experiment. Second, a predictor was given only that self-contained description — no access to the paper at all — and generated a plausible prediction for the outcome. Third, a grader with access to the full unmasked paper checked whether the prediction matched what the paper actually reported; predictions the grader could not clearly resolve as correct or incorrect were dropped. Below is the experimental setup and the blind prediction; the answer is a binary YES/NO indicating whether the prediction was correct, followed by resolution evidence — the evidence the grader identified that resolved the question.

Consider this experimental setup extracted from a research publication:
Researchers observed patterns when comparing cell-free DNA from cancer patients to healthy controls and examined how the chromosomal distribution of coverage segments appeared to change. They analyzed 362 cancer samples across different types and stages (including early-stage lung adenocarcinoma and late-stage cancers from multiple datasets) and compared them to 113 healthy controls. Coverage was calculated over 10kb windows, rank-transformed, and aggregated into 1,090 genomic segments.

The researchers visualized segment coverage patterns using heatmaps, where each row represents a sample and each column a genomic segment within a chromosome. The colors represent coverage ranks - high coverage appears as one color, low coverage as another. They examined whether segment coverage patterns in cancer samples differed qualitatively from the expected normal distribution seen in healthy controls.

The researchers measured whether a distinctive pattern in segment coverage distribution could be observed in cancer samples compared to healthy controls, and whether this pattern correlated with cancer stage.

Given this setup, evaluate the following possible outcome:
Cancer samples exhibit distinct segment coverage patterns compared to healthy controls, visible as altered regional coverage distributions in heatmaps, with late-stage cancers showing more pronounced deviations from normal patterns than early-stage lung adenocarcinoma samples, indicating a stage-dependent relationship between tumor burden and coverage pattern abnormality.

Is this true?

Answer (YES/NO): YES